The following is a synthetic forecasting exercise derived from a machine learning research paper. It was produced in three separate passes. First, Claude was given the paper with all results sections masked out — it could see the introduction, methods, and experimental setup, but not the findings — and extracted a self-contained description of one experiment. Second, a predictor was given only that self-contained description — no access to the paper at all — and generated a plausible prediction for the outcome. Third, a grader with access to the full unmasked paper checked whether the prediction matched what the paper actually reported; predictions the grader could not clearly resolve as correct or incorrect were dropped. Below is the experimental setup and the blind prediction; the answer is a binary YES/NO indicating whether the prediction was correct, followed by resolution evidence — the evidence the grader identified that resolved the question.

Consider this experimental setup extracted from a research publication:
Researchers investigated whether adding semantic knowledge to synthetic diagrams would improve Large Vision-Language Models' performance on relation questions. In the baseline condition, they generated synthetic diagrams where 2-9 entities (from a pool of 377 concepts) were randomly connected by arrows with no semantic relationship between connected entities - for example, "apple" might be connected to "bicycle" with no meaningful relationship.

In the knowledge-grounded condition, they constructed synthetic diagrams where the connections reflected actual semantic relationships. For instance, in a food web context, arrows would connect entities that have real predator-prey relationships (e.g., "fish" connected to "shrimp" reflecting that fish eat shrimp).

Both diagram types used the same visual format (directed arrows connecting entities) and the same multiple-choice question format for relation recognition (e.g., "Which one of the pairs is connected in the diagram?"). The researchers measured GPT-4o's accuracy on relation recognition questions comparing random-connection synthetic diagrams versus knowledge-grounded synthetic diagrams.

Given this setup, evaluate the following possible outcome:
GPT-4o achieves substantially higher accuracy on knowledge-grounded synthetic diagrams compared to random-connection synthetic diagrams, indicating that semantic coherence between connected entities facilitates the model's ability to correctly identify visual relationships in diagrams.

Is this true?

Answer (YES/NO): YES